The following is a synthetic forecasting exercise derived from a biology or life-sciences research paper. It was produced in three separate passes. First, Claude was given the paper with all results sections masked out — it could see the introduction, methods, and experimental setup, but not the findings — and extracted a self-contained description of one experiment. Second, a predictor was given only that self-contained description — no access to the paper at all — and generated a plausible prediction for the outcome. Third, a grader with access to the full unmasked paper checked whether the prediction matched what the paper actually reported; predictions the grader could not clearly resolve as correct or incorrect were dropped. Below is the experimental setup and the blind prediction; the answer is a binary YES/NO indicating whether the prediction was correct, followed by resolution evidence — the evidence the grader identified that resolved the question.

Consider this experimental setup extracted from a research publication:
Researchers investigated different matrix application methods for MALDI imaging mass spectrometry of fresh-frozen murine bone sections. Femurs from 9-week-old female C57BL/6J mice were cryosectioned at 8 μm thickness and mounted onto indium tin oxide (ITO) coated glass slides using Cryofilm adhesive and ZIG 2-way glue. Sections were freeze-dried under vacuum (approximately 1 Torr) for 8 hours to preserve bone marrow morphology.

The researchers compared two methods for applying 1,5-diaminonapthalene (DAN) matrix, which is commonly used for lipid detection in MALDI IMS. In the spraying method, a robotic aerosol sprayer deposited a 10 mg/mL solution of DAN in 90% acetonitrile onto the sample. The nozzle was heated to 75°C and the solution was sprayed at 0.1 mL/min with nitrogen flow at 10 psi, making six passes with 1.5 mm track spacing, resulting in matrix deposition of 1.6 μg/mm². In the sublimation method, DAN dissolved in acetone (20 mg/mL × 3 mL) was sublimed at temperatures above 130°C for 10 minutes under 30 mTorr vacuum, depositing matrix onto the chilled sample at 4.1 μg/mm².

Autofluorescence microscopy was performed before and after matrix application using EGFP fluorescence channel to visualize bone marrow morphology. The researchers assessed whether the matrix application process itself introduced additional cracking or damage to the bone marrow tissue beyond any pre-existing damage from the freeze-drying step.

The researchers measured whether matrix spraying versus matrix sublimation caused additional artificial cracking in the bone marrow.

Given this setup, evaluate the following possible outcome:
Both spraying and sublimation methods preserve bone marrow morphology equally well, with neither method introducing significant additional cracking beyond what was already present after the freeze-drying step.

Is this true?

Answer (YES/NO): NO